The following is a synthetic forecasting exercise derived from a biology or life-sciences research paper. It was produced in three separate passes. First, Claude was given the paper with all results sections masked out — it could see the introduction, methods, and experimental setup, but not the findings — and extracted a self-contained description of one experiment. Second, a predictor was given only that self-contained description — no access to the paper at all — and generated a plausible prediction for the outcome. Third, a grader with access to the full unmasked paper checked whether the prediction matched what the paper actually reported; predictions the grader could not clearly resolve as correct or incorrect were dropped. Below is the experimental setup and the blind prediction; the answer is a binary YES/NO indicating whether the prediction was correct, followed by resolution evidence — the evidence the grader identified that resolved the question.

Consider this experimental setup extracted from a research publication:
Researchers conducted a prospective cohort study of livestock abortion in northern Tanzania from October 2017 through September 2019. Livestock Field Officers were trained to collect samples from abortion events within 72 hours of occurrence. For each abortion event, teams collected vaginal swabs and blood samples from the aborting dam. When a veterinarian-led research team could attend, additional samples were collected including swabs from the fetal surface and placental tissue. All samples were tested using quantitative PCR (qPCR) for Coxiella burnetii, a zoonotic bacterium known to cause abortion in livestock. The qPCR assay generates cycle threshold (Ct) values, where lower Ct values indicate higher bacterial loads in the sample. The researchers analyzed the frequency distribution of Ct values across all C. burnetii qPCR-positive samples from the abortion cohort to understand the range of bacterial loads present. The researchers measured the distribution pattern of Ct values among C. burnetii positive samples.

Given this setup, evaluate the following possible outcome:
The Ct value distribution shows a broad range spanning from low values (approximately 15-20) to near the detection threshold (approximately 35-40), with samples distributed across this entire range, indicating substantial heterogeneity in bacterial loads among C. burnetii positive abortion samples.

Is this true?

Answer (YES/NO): NO